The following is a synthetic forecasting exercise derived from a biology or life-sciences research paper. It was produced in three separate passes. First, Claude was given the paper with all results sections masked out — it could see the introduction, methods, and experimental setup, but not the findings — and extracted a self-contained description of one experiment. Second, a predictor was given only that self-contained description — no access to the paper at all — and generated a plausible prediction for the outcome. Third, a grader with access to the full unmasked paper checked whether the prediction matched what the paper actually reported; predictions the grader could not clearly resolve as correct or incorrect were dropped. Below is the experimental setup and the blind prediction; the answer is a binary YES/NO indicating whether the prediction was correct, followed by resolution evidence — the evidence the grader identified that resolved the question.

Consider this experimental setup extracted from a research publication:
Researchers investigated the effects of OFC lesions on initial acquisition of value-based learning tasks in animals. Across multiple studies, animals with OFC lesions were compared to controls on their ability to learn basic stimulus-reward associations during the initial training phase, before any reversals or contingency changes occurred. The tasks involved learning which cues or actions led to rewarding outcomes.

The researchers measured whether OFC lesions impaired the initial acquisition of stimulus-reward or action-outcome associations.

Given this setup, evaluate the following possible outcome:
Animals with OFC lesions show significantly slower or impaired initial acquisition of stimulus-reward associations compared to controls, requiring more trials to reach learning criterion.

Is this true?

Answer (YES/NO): NO